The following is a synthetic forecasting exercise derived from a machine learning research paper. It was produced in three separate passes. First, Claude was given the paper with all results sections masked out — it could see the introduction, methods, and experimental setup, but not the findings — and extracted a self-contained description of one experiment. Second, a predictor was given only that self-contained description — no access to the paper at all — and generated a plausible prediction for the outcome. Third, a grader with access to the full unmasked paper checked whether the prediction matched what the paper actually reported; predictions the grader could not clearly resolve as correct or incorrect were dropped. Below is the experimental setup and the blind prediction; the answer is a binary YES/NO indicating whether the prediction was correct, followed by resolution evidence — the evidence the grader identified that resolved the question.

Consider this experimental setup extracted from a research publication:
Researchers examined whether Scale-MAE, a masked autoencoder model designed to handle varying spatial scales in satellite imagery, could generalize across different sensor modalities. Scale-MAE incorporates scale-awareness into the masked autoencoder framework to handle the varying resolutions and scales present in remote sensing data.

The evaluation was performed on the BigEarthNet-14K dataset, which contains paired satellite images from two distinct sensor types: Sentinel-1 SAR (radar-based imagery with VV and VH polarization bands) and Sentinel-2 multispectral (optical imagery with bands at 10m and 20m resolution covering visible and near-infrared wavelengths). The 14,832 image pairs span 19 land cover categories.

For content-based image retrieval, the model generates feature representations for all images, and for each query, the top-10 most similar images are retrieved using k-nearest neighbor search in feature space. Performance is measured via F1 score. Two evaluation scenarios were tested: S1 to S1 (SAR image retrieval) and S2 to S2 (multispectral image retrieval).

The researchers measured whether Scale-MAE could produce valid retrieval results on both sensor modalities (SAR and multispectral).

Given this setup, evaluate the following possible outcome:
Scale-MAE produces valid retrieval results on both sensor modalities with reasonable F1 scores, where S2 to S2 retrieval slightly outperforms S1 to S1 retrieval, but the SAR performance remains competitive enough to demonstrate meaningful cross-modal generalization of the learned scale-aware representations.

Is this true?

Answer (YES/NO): NO